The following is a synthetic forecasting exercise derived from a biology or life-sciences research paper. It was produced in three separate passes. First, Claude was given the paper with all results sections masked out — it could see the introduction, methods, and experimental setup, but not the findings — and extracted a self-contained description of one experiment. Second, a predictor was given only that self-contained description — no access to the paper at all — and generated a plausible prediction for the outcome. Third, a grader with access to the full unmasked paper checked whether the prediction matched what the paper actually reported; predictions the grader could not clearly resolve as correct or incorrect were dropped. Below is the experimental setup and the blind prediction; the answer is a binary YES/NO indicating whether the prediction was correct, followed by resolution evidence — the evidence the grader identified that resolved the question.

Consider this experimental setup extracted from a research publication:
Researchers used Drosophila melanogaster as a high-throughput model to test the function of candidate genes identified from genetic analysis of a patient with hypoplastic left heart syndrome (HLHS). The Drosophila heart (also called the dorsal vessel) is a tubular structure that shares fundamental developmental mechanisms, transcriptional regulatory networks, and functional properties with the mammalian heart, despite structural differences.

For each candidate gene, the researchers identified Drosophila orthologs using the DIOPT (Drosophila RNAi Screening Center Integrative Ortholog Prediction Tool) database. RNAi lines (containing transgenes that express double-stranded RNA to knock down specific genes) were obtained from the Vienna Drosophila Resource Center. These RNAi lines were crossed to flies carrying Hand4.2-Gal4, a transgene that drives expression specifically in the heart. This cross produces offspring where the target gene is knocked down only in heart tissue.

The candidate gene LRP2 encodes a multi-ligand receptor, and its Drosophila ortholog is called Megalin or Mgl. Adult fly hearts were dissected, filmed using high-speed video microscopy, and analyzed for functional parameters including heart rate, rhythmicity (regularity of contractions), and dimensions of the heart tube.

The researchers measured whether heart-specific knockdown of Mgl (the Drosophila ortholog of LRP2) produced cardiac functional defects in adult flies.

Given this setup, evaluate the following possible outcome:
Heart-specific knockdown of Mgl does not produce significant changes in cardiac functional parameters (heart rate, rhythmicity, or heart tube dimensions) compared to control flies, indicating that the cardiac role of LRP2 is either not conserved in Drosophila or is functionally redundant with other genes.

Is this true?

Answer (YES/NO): NO